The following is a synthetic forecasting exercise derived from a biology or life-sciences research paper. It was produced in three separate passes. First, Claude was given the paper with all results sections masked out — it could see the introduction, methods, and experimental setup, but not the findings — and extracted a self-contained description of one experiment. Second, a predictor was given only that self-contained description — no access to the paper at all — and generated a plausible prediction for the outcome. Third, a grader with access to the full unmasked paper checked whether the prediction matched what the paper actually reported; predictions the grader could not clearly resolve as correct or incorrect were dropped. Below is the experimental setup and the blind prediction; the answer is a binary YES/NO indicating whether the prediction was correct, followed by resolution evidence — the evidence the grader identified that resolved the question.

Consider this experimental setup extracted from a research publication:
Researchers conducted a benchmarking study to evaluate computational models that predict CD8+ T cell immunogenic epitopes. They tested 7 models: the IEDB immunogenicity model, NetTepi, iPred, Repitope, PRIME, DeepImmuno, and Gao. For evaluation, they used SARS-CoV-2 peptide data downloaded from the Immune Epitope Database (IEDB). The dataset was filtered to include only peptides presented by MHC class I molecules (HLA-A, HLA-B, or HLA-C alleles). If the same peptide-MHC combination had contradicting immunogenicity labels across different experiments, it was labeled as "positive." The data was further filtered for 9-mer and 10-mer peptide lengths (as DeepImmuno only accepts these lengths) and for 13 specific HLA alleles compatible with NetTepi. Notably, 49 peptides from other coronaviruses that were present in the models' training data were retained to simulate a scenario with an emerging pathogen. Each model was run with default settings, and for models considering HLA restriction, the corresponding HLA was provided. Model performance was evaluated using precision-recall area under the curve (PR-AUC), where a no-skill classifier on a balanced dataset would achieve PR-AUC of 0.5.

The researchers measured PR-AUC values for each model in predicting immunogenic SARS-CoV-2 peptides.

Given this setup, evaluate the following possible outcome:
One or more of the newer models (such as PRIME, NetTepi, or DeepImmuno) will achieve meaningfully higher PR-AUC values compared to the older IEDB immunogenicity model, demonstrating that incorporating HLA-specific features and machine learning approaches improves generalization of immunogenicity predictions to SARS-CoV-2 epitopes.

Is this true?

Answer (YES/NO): NO